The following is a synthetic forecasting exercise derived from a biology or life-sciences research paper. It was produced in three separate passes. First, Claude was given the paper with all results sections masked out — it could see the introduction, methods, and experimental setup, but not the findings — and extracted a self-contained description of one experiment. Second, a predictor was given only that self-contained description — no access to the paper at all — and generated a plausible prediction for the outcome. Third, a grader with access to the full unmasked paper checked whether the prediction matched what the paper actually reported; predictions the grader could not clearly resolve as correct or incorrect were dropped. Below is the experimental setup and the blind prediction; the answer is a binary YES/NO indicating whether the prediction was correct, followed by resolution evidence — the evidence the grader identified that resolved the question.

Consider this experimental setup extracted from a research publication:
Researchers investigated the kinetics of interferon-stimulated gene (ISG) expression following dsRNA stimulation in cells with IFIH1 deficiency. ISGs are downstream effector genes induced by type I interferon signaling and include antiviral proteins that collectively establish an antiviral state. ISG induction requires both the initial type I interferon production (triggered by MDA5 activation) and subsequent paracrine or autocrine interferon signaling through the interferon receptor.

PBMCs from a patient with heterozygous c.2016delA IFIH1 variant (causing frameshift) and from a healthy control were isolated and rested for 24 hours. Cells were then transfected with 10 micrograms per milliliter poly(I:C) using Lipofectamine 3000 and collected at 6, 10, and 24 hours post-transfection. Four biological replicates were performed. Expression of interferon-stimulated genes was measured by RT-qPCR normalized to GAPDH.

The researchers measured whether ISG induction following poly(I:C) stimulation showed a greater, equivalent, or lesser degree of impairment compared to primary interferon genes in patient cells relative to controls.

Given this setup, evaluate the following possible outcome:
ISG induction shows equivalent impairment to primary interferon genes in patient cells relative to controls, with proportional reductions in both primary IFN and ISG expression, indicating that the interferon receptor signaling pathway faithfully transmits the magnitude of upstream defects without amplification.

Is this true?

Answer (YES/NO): NO